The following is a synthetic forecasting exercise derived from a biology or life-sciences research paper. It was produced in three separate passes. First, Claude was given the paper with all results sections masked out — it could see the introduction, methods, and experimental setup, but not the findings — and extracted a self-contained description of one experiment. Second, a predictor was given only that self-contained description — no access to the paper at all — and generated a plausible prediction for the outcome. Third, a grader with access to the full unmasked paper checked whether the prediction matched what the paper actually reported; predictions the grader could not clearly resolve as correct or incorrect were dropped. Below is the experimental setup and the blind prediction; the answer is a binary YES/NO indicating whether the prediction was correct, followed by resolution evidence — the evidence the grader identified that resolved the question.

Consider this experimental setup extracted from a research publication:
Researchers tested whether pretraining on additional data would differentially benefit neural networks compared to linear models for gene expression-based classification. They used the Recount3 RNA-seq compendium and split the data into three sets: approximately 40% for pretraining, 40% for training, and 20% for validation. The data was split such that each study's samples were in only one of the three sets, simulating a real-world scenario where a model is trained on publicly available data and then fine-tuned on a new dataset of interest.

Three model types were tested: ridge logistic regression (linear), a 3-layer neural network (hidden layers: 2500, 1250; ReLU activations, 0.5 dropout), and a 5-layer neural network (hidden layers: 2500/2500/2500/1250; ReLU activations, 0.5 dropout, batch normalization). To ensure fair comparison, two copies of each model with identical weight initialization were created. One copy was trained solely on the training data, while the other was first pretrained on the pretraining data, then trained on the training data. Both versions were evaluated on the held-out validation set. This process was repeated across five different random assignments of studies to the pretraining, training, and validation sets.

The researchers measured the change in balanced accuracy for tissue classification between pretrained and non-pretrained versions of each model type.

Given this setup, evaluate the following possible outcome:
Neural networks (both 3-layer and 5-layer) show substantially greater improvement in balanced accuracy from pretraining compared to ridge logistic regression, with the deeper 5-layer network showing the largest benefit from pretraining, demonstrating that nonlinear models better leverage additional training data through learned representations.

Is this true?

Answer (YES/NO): NO